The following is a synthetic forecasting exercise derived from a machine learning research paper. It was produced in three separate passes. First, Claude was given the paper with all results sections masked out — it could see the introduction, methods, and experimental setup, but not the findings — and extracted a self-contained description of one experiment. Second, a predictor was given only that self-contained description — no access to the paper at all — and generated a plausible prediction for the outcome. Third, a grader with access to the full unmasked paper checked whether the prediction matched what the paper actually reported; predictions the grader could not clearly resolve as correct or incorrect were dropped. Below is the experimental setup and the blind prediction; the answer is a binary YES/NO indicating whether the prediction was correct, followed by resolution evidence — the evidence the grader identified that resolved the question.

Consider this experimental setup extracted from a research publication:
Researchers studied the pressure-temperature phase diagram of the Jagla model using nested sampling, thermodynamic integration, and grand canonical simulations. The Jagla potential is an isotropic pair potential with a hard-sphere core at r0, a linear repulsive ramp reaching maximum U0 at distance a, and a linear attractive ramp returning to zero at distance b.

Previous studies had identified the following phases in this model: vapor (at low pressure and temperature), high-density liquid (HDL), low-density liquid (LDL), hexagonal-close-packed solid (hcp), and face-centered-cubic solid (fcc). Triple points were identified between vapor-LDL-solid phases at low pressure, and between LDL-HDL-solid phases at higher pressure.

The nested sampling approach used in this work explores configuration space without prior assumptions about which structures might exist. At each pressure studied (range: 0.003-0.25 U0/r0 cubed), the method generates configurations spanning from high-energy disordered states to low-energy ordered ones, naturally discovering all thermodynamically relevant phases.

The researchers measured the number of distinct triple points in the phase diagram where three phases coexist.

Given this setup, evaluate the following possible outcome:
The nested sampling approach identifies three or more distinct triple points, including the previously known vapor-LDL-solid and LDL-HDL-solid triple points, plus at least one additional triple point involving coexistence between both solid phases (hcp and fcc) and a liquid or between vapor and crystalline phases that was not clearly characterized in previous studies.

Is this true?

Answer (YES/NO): NO